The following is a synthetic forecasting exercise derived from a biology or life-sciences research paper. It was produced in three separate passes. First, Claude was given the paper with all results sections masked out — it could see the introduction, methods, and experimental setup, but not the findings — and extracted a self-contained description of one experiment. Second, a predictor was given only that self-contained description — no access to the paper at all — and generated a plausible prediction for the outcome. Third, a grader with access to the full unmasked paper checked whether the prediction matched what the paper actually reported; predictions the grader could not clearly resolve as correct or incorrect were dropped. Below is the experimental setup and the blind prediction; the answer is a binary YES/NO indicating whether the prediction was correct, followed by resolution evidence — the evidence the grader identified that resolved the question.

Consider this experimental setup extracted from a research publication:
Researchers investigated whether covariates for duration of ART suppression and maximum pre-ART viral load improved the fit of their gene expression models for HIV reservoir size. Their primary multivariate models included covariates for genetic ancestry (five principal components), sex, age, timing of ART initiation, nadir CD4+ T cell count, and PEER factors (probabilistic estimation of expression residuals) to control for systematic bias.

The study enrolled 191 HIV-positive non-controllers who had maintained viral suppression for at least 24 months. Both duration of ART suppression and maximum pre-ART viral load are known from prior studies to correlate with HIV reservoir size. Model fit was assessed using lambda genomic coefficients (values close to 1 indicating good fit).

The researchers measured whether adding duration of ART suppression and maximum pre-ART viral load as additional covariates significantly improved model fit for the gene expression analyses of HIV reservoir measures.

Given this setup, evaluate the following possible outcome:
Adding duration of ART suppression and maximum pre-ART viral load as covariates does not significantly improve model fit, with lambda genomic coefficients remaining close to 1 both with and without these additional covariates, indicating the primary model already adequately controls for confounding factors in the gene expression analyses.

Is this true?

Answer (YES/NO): YES